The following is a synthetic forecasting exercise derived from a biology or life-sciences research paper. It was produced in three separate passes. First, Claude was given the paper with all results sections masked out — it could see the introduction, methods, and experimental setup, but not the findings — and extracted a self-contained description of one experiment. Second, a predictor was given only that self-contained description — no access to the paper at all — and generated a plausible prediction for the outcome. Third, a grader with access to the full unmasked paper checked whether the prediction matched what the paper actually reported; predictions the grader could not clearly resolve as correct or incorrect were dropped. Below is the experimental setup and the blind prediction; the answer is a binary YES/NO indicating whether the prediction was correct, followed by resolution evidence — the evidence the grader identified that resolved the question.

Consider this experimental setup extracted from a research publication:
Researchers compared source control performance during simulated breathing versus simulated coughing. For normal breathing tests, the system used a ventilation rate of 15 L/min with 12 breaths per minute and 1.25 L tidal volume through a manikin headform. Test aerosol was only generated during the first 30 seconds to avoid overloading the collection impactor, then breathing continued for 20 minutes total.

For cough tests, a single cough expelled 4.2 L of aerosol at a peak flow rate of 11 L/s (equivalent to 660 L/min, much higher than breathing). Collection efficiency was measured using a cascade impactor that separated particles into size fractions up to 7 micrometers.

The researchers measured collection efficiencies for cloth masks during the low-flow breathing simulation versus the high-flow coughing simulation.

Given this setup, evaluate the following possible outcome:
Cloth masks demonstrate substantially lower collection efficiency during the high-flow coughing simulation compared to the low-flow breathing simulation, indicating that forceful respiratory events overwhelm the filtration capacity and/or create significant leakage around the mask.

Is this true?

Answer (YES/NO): NO